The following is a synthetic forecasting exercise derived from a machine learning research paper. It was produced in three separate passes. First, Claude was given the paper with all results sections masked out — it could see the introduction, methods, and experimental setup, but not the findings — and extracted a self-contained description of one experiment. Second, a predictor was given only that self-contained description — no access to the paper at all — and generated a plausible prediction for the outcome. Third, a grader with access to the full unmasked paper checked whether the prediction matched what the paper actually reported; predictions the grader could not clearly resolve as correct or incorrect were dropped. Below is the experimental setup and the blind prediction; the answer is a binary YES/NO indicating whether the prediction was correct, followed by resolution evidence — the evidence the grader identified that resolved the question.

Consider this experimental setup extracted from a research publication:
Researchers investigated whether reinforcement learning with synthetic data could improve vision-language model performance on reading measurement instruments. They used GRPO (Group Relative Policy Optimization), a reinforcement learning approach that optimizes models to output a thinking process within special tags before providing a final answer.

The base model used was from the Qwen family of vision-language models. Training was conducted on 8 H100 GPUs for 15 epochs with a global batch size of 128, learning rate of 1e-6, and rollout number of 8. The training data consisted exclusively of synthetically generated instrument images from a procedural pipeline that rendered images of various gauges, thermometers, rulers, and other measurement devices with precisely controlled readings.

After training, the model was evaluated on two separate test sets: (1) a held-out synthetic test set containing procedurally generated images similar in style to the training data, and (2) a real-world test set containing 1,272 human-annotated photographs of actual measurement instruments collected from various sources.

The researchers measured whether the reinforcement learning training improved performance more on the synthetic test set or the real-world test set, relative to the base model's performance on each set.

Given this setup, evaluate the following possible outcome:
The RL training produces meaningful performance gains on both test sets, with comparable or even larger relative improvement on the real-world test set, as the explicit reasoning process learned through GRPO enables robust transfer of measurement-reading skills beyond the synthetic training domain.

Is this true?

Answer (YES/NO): NO